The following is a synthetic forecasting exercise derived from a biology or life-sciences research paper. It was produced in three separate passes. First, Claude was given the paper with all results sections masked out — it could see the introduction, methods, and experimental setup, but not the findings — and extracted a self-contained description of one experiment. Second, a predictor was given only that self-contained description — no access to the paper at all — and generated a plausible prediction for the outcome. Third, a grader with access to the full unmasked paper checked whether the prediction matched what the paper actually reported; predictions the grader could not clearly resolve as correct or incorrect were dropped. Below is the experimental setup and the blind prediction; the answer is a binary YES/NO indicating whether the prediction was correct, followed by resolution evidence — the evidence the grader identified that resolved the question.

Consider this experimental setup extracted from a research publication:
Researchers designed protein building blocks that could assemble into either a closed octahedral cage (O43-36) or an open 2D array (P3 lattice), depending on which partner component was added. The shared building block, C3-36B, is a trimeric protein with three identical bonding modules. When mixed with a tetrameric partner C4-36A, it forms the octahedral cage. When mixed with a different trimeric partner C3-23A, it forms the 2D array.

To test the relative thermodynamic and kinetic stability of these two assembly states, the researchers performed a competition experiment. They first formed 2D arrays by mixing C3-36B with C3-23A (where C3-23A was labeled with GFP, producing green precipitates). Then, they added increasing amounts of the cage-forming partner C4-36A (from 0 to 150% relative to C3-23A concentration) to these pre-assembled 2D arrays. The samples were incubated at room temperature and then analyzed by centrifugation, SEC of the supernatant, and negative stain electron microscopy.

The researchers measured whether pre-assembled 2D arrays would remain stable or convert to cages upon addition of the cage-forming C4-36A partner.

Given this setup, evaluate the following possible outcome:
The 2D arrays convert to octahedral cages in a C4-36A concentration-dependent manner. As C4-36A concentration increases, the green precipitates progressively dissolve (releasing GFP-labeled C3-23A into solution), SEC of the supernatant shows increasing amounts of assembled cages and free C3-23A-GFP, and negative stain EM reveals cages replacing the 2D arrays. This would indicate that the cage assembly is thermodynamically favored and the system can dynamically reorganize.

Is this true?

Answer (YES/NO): YES